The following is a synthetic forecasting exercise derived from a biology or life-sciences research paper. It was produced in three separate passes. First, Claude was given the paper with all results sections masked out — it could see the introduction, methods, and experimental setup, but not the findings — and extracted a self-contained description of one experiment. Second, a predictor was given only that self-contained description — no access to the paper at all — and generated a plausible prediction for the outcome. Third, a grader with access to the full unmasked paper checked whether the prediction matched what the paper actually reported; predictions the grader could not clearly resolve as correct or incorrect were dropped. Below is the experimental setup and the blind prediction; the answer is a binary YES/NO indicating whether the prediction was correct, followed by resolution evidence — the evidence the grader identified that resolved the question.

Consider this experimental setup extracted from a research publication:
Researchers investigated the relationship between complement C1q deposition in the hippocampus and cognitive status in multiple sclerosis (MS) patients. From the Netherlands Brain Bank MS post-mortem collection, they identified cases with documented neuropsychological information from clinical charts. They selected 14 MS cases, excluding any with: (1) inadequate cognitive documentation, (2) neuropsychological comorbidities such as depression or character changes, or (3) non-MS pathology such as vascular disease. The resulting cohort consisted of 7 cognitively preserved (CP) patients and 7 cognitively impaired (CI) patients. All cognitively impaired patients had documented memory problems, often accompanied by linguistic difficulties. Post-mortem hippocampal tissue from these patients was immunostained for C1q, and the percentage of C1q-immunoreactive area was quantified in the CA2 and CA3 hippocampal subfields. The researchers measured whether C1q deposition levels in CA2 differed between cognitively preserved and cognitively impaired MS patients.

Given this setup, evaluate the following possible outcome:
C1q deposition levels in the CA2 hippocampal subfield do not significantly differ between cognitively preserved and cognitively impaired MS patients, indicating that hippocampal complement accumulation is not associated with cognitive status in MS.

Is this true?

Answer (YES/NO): NO